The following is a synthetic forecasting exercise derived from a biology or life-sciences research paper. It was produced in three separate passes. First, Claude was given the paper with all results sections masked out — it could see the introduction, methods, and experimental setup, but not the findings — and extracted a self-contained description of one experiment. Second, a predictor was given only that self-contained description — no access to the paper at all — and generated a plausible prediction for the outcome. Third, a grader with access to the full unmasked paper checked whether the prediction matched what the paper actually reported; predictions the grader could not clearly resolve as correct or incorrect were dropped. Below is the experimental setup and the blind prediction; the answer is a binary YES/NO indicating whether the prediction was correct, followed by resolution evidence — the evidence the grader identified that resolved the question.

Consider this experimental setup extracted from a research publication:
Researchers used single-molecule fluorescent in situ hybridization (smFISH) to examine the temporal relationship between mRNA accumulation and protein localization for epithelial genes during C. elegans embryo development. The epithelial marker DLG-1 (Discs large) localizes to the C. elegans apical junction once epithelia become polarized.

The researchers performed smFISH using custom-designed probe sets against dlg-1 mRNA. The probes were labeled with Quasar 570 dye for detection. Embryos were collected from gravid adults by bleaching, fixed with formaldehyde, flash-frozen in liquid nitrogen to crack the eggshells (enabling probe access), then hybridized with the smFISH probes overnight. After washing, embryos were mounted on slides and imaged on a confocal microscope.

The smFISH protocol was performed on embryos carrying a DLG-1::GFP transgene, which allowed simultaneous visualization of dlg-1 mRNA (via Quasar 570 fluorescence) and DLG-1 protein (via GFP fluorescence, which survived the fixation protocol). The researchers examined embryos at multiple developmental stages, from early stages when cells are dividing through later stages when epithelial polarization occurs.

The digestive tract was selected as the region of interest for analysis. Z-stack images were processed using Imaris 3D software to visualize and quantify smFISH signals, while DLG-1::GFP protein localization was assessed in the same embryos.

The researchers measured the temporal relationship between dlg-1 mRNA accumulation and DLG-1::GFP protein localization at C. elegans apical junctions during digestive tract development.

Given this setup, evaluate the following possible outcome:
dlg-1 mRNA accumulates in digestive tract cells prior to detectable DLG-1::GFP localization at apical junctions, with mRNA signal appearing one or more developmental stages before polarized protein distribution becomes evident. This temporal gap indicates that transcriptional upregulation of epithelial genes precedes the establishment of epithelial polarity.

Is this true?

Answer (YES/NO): YES